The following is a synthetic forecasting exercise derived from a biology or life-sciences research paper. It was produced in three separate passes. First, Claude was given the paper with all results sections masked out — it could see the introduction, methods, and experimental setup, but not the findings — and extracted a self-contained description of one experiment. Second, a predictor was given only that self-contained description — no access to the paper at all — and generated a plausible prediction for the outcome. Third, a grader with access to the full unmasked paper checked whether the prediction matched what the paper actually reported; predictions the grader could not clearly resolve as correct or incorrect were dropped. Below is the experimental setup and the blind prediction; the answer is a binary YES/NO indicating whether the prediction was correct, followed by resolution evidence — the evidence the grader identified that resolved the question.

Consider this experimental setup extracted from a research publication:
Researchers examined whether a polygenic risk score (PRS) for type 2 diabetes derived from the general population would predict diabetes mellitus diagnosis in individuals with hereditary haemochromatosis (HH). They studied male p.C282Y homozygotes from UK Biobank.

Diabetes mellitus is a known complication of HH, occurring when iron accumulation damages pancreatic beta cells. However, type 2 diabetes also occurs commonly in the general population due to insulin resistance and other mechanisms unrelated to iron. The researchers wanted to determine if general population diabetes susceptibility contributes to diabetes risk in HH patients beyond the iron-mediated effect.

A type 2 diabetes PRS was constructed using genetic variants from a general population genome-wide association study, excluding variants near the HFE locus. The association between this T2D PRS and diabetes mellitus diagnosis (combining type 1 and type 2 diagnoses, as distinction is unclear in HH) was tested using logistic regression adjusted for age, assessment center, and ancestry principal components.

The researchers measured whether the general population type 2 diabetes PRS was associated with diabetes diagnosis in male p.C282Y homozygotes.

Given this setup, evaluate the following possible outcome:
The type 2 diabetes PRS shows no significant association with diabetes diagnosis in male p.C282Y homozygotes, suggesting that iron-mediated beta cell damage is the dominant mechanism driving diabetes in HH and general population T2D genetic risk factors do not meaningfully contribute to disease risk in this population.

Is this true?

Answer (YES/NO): NO